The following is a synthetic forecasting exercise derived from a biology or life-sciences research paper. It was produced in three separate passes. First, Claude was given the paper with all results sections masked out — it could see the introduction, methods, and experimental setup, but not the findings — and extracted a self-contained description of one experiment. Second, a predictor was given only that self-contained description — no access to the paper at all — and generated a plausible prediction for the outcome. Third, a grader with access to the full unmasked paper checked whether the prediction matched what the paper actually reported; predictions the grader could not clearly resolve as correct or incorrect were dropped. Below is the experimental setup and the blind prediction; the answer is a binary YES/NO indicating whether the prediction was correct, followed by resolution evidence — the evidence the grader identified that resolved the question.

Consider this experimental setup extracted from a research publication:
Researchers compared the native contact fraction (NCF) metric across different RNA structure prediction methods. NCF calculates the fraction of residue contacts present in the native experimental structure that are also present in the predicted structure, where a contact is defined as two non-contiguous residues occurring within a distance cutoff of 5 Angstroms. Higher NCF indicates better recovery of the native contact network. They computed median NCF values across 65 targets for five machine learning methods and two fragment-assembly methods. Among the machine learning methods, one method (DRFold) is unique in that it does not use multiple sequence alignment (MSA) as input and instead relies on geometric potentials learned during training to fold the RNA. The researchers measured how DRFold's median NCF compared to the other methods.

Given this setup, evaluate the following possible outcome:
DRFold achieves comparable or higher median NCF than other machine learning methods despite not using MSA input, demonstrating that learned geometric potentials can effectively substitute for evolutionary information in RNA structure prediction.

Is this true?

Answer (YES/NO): YES